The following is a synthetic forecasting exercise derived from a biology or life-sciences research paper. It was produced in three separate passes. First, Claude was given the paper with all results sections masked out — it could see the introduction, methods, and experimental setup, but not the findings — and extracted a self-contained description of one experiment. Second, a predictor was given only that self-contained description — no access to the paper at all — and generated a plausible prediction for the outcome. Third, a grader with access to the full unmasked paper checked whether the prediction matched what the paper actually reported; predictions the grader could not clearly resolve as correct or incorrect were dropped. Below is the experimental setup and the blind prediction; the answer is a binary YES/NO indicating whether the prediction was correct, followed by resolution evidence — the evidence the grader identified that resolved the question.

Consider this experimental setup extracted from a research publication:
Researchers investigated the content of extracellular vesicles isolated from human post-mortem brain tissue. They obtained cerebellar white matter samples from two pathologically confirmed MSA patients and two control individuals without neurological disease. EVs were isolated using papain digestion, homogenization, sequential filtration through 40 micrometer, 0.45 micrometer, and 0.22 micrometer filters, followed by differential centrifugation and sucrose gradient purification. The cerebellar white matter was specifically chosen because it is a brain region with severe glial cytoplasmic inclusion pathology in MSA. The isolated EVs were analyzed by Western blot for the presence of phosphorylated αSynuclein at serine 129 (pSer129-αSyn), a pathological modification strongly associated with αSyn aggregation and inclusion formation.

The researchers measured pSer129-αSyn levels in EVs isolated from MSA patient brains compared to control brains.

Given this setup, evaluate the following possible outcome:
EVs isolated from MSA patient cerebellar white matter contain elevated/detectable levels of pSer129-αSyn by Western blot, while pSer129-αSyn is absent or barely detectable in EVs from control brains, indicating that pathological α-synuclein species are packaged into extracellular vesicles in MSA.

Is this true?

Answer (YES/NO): NO